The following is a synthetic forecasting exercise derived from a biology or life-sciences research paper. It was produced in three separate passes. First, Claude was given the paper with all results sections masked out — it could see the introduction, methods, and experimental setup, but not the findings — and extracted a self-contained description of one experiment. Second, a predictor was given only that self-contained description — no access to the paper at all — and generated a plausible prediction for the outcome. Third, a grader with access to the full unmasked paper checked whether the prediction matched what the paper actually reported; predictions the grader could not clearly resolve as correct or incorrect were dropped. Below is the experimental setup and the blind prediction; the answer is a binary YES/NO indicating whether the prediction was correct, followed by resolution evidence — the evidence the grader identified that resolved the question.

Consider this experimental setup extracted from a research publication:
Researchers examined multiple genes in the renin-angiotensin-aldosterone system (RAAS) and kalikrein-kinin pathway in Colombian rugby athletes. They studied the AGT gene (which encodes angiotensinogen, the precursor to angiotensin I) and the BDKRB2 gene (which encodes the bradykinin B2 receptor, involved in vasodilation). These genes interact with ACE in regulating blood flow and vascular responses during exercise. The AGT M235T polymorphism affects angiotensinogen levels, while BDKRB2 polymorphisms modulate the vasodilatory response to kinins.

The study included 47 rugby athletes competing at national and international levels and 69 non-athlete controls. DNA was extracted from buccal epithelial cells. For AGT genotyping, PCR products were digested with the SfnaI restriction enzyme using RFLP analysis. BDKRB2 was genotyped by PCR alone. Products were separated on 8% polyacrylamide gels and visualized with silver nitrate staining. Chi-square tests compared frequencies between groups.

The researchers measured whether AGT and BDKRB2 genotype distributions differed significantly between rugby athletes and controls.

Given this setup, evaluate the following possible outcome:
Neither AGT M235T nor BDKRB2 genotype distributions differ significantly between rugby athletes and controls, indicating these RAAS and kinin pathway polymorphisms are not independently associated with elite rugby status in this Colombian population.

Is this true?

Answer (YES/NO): NO